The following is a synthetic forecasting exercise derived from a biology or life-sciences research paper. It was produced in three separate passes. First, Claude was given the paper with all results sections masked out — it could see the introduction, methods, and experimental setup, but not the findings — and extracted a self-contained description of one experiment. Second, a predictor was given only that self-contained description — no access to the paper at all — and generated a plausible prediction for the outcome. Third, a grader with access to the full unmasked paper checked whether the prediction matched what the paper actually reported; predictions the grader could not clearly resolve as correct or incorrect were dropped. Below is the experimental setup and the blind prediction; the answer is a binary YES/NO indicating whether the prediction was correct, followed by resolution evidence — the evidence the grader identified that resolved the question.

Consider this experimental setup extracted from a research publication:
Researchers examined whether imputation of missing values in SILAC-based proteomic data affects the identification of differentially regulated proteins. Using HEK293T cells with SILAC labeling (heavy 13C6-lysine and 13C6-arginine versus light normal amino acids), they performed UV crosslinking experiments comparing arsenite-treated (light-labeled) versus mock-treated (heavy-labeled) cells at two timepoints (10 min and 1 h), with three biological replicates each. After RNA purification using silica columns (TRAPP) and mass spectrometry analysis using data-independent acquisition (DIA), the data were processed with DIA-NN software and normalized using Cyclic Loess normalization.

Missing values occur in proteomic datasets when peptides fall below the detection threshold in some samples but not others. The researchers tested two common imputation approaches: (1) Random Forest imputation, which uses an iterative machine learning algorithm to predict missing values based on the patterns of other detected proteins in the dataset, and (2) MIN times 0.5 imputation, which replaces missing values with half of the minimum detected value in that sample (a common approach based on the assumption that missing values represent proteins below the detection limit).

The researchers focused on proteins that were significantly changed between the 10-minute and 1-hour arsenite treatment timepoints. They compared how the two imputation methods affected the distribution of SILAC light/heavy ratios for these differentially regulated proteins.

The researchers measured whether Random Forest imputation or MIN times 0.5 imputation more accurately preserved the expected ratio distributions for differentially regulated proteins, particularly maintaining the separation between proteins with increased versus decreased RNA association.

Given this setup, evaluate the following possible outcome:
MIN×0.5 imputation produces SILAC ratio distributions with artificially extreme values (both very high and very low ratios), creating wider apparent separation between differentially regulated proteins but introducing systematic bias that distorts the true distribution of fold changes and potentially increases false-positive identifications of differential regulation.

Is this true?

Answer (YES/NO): NO